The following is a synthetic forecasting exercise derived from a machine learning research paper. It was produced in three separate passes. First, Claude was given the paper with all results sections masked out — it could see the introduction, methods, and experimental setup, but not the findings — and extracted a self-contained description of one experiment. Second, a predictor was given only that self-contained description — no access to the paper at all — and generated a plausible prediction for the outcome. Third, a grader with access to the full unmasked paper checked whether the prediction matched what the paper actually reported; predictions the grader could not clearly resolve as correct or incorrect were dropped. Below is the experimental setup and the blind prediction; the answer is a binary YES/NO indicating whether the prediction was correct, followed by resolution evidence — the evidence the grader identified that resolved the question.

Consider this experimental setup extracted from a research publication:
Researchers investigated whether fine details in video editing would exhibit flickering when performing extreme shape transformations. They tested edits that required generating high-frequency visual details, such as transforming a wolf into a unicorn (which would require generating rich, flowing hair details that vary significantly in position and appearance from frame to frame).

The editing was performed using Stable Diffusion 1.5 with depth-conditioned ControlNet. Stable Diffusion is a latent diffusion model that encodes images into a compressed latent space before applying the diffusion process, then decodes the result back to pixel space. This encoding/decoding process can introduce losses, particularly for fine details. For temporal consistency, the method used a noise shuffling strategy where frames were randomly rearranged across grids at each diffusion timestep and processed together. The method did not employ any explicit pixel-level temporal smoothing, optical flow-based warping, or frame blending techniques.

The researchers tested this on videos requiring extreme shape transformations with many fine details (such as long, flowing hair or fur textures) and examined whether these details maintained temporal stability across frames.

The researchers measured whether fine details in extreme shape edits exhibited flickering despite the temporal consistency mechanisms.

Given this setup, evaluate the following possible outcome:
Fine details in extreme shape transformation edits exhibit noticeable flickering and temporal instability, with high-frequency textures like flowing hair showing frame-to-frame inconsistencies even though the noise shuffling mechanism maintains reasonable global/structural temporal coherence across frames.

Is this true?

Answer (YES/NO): YES